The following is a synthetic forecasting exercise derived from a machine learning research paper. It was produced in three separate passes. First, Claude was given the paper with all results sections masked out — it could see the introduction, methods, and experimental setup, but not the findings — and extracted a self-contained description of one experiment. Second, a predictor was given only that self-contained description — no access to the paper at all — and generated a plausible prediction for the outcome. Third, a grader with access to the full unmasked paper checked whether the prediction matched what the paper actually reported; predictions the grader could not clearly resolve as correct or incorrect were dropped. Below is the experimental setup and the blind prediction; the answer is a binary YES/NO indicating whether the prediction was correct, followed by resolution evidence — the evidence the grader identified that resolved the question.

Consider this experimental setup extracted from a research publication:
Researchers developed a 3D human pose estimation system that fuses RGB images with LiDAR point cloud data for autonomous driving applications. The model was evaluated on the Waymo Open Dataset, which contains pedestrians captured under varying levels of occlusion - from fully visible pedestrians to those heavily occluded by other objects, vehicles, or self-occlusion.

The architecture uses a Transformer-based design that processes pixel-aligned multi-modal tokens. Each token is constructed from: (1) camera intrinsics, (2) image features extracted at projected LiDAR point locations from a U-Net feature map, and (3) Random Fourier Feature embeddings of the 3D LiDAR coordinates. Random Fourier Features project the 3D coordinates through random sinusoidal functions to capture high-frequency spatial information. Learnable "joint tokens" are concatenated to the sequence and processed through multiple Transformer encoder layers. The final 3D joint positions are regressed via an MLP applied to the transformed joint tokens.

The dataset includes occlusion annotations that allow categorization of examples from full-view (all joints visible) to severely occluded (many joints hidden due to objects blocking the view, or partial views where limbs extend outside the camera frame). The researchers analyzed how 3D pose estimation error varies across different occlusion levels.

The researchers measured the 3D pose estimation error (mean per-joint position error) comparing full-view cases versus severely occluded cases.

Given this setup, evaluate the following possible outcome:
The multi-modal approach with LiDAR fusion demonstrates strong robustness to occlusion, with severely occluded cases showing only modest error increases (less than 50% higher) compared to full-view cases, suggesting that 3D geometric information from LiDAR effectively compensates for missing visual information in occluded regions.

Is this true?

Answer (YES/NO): NO